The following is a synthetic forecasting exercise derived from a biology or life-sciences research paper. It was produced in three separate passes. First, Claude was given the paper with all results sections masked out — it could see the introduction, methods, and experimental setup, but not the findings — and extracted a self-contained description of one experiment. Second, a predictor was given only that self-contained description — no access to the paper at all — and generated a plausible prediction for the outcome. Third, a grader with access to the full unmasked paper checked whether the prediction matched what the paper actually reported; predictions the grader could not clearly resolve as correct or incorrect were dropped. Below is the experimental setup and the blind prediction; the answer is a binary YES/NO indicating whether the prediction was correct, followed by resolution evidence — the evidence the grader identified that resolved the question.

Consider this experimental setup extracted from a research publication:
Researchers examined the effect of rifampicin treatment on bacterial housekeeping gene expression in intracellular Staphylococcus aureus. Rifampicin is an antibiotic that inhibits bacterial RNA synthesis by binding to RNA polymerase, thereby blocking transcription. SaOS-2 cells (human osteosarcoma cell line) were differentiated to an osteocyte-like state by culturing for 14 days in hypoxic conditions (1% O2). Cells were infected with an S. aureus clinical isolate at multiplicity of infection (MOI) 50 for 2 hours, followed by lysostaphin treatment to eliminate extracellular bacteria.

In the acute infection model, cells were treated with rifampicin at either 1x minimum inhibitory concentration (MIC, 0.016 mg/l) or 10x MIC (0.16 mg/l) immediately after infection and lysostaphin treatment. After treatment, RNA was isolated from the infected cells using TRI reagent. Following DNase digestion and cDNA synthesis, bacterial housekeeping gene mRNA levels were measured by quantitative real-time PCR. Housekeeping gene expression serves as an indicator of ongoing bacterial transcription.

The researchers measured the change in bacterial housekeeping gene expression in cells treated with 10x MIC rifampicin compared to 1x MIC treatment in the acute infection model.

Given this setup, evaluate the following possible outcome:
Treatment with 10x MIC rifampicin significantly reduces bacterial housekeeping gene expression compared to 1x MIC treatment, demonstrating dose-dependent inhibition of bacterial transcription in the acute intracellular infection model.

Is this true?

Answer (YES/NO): NO